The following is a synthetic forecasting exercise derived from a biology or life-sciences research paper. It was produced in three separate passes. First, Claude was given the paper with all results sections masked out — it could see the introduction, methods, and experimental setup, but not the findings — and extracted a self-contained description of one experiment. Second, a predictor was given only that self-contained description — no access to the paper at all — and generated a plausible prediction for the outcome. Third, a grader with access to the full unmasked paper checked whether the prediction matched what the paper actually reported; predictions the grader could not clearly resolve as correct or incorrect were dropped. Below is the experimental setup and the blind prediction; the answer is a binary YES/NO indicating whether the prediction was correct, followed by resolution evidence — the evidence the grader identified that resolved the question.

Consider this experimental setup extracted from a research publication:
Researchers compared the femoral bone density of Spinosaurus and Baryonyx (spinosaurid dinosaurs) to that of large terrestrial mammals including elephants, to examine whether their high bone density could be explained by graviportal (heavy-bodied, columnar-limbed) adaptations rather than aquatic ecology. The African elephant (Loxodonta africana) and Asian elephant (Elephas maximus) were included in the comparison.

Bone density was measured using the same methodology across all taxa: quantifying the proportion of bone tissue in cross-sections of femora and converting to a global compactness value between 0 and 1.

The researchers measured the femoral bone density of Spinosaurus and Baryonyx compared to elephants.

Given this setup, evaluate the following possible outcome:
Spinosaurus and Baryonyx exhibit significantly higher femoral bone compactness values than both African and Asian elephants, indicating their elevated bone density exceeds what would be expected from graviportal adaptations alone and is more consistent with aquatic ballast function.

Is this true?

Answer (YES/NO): YES